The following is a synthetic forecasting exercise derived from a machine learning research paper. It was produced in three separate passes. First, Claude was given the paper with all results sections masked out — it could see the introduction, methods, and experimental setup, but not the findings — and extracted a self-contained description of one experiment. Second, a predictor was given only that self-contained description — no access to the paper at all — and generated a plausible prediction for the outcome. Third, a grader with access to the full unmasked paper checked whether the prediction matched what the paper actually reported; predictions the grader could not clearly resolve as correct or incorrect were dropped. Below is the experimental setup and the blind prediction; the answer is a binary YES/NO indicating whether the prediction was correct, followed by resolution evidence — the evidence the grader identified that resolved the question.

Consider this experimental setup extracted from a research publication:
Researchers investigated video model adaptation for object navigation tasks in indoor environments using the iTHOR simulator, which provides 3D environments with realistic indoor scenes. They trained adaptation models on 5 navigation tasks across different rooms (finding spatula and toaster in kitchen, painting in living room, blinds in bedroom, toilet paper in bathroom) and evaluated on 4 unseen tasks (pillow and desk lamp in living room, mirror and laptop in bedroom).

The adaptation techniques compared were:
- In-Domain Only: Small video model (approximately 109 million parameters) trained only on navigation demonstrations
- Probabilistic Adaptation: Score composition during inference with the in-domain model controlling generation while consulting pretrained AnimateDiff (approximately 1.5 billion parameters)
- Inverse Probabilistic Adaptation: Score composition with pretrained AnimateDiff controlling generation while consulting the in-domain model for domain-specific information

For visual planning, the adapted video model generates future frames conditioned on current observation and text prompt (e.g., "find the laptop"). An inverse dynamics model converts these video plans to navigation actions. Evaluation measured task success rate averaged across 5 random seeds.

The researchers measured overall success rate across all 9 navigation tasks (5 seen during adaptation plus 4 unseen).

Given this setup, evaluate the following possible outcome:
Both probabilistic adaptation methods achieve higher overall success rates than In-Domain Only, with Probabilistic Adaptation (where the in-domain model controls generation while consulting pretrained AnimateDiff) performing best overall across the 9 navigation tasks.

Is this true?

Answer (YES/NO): YES